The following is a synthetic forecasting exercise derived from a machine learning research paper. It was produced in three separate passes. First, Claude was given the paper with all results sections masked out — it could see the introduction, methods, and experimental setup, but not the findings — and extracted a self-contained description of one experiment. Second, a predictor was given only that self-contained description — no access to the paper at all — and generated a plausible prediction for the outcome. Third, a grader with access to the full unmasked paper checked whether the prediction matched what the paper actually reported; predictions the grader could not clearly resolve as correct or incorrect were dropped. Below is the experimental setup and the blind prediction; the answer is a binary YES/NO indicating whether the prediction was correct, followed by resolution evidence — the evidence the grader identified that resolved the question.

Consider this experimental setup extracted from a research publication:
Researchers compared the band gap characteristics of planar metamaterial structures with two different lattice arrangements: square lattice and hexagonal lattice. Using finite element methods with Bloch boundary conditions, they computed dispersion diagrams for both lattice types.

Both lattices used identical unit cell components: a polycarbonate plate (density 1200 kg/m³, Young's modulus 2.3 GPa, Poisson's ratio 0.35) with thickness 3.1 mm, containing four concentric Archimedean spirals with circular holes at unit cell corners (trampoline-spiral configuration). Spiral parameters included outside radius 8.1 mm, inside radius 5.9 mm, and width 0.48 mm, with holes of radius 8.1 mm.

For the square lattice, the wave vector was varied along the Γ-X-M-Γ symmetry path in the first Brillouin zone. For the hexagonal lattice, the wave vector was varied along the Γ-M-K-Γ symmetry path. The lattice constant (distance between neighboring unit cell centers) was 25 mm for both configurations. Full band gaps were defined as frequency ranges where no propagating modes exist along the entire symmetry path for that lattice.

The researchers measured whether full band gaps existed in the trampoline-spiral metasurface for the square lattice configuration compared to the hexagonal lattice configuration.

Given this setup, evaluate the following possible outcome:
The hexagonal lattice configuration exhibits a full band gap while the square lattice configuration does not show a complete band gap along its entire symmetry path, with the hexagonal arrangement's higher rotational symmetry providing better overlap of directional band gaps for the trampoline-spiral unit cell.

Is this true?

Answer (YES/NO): NO